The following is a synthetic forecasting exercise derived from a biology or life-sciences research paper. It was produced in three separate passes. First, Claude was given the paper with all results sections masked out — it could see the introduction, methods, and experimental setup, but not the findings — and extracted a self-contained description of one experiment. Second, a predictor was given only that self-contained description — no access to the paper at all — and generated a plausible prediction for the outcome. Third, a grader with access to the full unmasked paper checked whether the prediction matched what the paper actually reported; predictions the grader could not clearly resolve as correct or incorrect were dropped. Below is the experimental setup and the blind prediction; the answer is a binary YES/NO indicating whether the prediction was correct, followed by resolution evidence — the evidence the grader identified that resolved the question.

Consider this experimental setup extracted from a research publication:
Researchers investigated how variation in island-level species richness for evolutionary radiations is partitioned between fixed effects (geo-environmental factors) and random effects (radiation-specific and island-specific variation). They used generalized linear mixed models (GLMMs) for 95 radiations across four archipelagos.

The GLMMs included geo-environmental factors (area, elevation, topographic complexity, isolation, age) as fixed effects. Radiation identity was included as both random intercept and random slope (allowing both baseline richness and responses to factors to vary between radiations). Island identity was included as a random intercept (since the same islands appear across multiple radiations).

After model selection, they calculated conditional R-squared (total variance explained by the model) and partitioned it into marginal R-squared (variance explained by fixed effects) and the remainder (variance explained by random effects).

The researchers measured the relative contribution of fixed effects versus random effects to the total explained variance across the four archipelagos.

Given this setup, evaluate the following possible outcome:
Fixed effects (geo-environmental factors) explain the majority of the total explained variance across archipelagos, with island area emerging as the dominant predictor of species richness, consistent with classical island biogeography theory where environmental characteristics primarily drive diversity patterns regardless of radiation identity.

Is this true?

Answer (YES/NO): NO